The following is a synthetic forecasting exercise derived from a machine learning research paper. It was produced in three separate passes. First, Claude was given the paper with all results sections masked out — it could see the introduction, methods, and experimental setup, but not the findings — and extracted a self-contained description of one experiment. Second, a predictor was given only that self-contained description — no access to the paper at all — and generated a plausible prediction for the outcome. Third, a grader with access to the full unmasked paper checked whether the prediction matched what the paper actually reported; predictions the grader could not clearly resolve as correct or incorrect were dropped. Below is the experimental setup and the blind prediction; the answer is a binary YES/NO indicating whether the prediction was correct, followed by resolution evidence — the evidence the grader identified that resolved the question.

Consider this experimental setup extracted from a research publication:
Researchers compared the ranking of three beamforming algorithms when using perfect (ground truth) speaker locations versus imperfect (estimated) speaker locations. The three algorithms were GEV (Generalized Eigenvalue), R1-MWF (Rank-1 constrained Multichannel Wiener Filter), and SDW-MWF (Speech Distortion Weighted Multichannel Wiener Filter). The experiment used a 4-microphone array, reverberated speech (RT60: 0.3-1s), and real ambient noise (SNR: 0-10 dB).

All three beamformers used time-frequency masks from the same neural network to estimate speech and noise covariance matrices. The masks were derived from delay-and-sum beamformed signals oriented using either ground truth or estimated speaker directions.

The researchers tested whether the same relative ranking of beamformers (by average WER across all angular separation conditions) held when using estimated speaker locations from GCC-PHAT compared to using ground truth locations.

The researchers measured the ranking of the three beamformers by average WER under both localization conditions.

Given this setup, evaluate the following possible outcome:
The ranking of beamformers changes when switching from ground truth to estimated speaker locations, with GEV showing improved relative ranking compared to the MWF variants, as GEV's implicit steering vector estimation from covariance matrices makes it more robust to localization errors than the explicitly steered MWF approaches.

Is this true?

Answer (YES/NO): NO